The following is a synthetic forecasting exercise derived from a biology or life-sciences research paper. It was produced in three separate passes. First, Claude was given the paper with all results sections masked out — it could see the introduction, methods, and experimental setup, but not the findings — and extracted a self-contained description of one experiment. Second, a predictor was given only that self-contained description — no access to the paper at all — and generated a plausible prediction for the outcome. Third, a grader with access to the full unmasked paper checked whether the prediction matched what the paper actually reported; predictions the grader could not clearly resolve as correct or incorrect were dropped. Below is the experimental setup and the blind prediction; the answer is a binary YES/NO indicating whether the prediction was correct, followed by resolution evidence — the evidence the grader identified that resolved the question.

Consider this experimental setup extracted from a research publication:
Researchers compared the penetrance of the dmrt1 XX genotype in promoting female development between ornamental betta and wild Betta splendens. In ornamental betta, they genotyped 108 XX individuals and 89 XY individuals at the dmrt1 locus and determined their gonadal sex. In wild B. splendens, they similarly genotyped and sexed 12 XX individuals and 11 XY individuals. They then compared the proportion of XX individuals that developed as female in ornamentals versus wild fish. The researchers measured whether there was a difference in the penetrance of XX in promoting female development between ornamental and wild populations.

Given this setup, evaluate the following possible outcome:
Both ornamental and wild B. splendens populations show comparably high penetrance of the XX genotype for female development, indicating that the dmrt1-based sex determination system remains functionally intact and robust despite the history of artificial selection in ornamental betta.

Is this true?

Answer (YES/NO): NO